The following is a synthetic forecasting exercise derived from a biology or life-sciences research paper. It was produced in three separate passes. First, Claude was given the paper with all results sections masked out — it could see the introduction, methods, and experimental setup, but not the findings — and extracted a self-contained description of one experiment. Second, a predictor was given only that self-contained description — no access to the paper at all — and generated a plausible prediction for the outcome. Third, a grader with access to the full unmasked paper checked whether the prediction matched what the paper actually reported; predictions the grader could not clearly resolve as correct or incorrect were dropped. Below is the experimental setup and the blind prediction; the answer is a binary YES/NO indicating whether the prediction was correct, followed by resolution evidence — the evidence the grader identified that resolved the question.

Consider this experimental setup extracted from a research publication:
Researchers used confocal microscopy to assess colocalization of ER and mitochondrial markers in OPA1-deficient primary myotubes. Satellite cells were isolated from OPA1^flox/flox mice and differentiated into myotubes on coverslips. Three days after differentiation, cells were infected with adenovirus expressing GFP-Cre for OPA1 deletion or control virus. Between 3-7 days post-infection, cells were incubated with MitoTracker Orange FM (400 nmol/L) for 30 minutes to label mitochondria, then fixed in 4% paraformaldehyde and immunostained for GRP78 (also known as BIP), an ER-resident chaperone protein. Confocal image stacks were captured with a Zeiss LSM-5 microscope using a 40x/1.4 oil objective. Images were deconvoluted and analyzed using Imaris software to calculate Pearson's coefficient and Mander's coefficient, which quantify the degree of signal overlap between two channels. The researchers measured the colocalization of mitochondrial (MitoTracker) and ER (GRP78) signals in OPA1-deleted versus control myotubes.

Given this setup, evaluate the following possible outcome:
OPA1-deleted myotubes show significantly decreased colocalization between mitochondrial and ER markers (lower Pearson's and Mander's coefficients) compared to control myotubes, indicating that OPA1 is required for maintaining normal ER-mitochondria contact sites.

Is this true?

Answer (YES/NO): NO